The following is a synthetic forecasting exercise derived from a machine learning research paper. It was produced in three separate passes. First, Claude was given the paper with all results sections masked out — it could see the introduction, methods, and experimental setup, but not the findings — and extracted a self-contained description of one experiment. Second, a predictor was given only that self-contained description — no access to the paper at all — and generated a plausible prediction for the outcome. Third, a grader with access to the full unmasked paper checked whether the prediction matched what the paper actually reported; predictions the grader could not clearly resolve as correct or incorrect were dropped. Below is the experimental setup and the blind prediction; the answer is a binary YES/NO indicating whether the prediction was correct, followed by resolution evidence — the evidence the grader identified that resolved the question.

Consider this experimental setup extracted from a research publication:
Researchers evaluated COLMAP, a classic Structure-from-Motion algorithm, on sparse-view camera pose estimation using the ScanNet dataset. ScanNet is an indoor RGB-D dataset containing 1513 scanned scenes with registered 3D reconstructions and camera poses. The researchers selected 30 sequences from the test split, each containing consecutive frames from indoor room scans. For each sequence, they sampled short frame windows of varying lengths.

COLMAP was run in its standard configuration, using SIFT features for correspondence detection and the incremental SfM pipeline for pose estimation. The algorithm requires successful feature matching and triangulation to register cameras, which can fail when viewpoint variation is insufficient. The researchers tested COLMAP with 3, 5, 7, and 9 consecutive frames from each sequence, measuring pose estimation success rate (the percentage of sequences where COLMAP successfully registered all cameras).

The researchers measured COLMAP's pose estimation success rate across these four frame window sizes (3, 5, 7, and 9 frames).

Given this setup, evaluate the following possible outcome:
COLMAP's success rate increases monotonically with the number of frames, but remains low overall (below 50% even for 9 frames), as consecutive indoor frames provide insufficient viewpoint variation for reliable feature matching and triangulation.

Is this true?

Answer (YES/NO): NO